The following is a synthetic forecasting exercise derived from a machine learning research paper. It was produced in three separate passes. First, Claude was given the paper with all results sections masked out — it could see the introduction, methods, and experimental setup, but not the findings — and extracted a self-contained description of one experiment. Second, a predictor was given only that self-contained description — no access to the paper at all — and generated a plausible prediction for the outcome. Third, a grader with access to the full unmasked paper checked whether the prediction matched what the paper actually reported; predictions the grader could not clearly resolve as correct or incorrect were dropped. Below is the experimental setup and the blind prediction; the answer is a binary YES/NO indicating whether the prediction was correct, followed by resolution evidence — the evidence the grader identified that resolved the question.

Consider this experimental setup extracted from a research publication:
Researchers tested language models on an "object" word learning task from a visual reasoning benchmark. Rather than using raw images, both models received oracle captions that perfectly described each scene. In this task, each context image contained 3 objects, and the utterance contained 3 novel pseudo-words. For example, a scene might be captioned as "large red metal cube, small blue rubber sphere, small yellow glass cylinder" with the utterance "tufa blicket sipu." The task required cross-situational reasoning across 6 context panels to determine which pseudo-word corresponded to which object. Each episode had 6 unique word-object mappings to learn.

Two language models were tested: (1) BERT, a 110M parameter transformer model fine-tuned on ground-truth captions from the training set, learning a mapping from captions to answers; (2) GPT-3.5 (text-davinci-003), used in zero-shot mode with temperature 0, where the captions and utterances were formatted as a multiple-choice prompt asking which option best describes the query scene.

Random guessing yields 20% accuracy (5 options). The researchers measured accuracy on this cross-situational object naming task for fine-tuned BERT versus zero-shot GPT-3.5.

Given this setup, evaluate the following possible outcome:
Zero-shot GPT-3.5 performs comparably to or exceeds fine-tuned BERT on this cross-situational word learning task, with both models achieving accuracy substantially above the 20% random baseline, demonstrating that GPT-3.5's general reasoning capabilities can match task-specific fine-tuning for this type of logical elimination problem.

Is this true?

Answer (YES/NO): NO